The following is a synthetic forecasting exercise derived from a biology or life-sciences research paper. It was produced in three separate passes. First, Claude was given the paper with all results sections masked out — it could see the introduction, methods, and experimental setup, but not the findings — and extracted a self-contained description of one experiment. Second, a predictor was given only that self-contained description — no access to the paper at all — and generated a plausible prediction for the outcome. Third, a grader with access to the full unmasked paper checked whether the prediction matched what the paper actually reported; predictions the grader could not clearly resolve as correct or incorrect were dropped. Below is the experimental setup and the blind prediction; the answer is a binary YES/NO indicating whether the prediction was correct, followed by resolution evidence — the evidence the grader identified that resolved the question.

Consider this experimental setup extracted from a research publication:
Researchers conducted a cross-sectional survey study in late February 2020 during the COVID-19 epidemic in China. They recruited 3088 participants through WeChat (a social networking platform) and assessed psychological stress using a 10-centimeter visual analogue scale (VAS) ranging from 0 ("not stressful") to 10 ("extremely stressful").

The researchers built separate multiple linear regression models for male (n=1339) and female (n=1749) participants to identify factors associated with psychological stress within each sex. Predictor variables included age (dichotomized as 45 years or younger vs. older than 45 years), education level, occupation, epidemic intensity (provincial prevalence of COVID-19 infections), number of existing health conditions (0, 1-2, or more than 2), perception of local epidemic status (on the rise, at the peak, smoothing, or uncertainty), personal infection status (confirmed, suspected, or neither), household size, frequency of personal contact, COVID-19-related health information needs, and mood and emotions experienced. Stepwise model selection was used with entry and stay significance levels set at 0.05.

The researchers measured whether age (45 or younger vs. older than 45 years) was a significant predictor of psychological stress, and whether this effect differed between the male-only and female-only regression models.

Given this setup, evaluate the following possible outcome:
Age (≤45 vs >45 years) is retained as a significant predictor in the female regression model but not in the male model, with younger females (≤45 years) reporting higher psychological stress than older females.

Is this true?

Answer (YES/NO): NO